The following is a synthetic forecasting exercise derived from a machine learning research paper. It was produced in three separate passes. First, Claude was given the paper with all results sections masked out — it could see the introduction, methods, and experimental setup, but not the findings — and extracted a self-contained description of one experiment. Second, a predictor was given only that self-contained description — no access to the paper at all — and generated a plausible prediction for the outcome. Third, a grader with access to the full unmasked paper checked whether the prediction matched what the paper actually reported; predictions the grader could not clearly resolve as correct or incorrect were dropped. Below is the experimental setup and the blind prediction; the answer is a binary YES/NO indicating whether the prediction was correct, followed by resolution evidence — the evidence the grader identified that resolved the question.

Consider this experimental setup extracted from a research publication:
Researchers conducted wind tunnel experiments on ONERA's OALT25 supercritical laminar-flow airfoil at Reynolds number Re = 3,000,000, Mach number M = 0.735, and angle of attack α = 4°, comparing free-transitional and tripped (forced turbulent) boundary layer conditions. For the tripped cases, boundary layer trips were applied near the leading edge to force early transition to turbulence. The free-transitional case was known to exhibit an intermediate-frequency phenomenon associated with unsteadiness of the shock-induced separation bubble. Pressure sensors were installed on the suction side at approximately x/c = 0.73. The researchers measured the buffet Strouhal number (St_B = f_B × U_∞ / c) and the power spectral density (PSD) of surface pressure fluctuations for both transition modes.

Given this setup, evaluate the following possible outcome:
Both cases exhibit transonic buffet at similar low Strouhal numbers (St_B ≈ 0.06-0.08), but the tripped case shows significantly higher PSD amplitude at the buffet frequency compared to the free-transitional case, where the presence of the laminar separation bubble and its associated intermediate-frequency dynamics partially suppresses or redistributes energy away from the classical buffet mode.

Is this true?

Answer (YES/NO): NO